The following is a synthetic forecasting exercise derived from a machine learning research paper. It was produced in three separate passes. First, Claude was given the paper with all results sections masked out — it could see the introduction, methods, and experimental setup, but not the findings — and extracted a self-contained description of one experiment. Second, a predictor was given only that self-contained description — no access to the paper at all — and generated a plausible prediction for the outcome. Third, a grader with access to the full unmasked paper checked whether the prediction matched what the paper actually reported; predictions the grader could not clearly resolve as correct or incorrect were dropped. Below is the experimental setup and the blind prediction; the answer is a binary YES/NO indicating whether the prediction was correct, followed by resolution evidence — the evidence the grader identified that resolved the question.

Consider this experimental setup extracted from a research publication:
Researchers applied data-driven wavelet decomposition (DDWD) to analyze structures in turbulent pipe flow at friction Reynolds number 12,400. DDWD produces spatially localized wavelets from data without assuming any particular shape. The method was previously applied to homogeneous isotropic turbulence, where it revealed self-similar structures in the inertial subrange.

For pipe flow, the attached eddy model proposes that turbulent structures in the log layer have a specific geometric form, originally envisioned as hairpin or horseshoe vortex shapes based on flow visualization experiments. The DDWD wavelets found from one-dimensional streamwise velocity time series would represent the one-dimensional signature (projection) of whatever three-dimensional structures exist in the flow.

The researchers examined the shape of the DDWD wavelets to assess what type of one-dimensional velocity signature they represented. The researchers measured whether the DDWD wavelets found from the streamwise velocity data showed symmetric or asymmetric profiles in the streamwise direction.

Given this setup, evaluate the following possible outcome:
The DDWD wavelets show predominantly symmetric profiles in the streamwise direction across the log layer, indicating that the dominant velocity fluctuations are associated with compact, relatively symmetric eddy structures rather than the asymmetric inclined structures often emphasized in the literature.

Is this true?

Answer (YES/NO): NO